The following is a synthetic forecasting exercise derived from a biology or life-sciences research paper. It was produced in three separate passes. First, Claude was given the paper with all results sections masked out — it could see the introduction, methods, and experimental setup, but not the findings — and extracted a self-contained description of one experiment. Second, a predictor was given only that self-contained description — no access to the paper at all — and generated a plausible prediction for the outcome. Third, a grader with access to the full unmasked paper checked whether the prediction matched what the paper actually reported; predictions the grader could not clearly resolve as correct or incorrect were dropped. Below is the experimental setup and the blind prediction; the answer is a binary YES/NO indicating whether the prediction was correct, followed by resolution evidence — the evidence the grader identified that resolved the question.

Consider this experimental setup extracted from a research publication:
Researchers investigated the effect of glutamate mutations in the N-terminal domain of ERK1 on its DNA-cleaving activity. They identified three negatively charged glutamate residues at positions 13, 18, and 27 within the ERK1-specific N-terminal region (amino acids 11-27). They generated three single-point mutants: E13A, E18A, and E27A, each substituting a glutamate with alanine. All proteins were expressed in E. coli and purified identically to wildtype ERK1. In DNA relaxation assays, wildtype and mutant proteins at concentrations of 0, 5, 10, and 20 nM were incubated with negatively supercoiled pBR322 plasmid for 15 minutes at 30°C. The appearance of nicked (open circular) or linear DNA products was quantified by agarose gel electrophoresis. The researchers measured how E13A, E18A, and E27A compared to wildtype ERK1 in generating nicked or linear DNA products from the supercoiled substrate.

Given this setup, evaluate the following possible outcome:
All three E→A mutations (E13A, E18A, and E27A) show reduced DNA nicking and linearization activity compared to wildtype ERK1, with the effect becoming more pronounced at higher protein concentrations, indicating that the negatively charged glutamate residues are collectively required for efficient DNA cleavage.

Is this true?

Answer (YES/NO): NO